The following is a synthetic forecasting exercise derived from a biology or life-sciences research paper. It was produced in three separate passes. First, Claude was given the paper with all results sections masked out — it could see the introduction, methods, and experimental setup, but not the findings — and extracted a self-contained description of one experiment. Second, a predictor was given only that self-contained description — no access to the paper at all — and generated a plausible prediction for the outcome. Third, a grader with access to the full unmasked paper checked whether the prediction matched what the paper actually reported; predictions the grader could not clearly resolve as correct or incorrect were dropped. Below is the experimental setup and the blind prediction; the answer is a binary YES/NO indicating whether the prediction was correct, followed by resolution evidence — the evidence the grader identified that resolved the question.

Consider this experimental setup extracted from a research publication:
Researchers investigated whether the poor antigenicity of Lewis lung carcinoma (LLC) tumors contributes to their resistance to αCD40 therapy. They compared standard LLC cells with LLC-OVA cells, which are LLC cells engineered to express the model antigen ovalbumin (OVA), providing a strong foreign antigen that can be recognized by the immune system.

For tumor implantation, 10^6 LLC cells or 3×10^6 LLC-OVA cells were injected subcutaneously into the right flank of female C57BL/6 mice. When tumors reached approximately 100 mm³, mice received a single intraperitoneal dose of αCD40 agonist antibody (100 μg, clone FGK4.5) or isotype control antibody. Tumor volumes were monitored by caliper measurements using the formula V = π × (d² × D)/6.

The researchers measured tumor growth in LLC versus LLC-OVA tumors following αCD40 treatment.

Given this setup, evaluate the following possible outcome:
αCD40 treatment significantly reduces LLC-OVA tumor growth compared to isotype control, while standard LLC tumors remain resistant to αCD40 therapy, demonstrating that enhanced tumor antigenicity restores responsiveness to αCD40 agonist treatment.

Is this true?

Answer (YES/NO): YES